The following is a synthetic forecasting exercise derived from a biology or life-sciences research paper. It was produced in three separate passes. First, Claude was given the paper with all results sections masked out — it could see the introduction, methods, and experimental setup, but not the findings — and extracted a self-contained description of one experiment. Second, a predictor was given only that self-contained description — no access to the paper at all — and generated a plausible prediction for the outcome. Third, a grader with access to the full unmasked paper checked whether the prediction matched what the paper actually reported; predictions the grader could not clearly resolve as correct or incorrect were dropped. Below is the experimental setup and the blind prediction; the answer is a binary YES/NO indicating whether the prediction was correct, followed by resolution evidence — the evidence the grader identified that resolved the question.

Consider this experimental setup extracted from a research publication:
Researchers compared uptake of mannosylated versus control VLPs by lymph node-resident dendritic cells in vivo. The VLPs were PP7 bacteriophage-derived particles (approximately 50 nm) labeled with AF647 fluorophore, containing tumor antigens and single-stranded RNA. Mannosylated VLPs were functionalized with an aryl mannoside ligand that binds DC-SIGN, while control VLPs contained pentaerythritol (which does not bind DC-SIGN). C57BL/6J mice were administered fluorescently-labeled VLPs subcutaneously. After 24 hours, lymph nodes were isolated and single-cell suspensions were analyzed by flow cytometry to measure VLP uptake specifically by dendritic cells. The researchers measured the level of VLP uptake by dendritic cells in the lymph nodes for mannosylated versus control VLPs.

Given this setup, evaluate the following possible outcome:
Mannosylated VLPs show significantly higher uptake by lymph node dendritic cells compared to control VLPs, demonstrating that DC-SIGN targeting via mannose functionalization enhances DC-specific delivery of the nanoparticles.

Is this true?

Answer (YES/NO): YES